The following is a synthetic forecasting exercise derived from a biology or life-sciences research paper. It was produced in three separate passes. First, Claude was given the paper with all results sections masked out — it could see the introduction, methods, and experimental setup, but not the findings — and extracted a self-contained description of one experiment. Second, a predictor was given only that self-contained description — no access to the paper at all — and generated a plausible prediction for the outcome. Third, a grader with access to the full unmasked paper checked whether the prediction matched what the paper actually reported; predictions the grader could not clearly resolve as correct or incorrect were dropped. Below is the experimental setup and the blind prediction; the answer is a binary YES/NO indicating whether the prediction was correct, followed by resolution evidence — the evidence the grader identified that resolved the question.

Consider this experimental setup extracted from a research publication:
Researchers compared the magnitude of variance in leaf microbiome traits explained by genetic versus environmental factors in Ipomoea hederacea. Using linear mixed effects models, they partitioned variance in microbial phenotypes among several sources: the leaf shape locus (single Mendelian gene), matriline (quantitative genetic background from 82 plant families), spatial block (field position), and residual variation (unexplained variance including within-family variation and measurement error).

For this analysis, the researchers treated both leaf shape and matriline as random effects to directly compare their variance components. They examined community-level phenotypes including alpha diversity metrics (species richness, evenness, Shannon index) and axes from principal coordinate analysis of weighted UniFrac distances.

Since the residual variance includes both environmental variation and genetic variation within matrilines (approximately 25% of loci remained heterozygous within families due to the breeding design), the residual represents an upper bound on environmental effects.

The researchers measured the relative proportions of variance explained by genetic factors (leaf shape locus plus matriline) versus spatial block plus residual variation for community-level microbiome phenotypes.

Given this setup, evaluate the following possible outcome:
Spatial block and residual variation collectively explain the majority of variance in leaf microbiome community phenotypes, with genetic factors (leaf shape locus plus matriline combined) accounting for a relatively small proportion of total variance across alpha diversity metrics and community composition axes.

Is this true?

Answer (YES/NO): YES